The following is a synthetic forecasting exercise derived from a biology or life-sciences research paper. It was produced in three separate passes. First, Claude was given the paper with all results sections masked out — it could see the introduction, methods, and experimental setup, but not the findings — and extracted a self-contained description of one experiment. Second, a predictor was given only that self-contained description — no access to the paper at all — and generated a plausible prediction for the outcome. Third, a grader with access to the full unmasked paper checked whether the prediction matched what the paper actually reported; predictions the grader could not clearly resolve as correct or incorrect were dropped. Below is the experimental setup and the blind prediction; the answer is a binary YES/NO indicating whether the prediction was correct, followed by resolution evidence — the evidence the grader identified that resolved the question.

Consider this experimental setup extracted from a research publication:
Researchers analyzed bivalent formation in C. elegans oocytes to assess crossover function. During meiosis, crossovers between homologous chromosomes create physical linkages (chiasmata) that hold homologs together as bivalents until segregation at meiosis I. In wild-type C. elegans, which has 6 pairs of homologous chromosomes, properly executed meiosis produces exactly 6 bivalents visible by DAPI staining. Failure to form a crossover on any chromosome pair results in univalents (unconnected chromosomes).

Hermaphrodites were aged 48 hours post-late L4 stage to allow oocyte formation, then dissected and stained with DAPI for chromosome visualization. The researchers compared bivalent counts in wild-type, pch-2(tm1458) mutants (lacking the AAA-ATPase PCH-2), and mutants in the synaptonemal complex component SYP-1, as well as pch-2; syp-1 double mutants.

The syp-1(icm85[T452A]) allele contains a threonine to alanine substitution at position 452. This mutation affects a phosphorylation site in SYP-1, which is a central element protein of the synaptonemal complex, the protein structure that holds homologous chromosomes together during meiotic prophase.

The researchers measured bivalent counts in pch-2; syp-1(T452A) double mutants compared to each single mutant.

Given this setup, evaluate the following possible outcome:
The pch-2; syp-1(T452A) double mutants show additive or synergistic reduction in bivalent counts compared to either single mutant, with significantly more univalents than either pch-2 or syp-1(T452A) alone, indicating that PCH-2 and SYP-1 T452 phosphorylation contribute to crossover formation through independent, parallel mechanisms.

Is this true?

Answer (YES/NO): NO